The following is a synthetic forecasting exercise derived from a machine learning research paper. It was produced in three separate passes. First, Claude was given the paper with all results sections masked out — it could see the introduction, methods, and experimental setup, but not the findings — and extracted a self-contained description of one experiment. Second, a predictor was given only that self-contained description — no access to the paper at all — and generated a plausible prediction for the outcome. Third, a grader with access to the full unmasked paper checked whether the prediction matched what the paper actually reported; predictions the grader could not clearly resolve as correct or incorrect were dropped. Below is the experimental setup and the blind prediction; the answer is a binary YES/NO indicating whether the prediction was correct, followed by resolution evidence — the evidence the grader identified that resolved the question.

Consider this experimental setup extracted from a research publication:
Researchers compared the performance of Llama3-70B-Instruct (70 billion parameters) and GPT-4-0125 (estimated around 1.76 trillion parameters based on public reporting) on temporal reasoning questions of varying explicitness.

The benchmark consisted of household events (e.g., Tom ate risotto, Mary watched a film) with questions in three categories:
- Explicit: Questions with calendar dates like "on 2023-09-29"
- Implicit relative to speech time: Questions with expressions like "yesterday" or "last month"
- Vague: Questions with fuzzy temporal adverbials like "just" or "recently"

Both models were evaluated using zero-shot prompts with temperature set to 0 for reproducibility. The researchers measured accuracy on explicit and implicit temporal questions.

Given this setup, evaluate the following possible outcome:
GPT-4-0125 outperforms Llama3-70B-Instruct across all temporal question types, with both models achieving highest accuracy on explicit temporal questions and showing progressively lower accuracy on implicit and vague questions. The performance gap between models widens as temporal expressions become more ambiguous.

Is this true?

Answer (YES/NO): NO